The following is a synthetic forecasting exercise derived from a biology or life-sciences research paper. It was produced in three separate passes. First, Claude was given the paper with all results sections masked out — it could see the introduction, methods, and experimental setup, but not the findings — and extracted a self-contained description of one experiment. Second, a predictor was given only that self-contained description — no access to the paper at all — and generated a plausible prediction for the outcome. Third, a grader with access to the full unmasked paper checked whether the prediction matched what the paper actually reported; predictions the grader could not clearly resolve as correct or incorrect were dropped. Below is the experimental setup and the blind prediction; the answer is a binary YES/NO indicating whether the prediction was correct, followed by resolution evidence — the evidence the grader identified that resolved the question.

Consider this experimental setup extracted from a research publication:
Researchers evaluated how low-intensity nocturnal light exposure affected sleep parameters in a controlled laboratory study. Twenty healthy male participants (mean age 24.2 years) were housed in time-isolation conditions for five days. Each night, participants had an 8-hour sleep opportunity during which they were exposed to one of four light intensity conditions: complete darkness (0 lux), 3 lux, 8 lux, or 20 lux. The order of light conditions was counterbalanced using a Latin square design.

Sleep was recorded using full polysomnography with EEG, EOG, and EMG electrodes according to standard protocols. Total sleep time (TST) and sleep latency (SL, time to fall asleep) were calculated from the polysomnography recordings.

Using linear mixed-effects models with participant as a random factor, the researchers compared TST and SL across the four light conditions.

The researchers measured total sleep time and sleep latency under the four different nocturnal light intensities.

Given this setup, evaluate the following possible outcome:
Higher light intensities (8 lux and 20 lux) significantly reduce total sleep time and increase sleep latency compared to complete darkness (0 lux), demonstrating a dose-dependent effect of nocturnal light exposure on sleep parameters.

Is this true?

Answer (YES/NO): NO